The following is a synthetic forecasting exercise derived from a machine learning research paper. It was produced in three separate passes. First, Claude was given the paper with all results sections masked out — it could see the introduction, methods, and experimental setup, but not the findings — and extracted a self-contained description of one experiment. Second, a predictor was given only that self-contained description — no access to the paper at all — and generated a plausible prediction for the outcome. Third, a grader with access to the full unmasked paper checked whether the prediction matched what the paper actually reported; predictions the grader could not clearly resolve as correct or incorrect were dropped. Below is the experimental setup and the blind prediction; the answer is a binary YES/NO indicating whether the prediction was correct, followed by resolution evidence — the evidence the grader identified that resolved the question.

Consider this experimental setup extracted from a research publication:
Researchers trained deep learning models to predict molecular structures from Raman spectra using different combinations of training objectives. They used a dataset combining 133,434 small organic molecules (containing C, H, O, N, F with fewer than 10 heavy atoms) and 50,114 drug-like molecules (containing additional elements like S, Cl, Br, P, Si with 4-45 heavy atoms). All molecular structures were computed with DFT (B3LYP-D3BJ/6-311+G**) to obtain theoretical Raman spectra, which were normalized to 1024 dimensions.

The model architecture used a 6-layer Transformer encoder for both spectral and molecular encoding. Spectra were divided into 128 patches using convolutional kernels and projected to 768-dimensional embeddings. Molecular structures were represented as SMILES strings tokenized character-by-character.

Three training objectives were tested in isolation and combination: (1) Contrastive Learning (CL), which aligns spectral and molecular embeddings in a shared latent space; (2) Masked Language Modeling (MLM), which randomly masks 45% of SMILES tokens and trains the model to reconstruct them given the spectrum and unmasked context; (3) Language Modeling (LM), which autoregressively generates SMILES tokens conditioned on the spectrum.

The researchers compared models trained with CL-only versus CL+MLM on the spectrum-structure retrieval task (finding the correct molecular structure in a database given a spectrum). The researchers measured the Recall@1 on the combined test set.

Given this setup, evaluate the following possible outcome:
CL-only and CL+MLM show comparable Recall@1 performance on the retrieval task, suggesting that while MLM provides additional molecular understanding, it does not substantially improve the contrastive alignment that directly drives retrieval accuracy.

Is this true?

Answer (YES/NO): NO